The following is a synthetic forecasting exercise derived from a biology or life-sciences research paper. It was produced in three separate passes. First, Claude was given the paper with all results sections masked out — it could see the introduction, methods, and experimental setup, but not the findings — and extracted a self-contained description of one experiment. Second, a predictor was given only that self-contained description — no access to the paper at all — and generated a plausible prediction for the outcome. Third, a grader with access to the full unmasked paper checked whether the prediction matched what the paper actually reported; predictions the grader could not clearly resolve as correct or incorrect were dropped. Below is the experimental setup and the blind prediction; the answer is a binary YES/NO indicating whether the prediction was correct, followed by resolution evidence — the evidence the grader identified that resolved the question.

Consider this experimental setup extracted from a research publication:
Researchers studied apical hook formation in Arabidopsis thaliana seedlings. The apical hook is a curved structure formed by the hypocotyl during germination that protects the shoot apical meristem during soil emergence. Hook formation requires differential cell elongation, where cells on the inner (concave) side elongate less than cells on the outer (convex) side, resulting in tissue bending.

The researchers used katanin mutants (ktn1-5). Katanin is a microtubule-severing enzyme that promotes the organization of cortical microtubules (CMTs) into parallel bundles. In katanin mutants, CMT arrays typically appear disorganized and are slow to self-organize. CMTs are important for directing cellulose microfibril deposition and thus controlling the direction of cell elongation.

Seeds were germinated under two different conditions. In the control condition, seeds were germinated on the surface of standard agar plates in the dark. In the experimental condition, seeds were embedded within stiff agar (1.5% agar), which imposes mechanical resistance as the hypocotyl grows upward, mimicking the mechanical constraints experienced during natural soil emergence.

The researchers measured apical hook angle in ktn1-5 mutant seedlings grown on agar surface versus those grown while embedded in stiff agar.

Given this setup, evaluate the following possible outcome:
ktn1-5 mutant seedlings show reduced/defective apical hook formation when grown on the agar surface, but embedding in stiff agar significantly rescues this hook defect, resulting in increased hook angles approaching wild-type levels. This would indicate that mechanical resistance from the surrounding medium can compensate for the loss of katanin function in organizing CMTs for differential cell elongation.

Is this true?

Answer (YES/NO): YES